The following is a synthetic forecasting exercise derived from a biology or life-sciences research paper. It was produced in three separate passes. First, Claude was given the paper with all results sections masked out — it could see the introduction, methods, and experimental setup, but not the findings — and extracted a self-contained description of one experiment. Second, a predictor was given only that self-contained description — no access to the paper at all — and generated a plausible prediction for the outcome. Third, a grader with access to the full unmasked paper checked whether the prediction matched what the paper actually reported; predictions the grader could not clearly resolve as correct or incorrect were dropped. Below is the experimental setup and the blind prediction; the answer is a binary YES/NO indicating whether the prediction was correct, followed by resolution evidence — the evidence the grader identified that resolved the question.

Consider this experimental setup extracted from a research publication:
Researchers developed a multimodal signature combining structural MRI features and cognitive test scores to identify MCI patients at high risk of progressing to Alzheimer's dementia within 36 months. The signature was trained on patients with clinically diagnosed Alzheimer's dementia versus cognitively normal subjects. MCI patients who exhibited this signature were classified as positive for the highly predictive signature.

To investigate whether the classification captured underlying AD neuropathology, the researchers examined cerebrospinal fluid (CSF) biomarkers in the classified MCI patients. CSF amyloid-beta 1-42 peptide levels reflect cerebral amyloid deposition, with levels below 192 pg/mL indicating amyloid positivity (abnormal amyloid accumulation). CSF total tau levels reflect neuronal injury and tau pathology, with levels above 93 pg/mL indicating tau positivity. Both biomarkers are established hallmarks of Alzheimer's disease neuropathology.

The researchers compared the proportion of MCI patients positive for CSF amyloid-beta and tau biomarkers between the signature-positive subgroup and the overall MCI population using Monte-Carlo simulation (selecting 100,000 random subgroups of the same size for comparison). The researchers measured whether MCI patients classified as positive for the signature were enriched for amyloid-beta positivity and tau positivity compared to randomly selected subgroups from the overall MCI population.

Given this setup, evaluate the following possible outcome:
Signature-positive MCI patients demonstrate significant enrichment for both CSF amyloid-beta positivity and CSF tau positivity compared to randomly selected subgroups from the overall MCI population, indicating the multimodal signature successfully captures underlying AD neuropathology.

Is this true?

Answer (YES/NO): NO